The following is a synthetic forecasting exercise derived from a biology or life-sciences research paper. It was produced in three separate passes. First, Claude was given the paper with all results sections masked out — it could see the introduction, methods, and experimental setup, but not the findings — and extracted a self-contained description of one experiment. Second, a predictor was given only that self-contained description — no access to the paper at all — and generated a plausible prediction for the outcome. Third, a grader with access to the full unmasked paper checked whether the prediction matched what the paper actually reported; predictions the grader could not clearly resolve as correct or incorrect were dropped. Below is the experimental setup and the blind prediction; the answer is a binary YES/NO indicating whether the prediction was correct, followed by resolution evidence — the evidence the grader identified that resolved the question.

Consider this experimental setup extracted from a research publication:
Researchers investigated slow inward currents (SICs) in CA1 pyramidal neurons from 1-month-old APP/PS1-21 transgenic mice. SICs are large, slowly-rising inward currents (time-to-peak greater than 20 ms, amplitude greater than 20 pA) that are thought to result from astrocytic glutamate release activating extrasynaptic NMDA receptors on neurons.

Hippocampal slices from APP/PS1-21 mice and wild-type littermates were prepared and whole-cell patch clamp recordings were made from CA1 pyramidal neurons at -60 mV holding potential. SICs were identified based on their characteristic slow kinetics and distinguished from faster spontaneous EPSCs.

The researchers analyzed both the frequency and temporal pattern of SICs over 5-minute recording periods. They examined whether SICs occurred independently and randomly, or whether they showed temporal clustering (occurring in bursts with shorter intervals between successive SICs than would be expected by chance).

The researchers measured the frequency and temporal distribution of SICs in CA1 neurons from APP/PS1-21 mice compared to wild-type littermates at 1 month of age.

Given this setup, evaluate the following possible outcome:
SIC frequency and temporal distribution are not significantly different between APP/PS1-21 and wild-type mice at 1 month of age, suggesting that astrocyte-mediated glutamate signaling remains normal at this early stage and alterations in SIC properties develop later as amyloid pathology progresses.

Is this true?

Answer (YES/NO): NO